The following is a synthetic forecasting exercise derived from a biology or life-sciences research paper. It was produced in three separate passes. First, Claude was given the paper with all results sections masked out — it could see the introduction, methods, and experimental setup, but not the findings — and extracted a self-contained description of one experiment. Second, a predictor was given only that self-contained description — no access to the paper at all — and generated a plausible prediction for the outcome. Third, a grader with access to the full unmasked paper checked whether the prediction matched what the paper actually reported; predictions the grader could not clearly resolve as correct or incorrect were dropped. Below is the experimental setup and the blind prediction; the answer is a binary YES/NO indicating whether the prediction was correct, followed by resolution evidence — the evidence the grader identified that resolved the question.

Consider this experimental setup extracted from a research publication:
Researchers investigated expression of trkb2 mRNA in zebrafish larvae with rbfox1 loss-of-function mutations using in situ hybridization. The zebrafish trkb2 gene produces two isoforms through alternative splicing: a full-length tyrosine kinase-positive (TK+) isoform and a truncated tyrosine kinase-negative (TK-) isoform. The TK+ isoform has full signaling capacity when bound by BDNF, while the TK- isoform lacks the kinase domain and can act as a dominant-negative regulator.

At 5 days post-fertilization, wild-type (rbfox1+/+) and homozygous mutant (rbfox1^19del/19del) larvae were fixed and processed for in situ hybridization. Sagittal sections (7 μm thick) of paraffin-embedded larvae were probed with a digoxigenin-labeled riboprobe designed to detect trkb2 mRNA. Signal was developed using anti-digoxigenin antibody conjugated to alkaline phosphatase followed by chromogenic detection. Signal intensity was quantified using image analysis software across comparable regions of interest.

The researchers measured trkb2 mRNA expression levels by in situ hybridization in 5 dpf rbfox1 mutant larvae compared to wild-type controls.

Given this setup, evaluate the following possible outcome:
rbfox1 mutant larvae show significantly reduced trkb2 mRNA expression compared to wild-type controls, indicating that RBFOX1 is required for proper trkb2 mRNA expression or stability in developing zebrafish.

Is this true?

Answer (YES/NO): YES